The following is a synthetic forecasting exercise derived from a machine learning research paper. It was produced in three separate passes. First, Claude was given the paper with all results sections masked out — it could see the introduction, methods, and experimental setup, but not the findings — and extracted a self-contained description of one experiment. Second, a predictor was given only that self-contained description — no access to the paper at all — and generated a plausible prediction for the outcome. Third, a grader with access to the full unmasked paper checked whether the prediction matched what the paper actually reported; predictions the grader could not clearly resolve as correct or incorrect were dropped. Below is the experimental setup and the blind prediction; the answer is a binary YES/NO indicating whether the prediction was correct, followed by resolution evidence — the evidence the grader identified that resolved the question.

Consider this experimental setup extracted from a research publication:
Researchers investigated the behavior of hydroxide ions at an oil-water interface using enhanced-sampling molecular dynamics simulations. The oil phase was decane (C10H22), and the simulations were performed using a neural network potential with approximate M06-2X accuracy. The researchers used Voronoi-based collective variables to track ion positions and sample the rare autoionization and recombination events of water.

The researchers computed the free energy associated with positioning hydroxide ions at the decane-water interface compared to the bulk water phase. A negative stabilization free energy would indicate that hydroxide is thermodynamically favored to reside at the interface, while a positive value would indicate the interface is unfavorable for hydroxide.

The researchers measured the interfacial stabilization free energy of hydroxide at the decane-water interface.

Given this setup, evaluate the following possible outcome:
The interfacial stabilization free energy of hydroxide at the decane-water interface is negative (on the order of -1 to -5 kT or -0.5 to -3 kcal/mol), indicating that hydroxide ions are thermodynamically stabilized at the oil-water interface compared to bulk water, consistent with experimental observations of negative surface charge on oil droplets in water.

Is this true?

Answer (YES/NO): YES